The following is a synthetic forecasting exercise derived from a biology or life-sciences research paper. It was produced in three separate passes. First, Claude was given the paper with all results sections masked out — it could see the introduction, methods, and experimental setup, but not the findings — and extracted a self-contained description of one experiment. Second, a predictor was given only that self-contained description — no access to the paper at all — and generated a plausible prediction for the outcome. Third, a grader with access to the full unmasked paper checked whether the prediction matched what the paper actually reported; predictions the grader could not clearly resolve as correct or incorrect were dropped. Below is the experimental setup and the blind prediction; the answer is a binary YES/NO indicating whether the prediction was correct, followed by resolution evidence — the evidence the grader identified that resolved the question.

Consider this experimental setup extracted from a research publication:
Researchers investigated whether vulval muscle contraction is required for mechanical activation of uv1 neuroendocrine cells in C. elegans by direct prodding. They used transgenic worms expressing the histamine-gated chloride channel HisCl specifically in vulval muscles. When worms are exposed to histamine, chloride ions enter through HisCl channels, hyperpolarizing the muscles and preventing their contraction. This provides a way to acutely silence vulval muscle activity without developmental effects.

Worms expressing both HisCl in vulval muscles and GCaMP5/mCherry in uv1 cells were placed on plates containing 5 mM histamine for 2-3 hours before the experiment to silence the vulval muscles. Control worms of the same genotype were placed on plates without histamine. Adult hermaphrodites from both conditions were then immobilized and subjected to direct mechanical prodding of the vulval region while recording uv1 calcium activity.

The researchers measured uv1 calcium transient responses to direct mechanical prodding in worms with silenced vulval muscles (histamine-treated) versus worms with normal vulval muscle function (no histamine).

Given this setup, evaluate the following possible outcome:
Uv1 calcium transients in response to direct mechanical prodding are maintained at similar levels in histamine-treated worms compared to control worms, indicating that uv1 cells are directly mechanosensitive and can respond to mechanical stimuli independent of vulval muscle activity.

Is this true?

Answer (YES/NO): YES